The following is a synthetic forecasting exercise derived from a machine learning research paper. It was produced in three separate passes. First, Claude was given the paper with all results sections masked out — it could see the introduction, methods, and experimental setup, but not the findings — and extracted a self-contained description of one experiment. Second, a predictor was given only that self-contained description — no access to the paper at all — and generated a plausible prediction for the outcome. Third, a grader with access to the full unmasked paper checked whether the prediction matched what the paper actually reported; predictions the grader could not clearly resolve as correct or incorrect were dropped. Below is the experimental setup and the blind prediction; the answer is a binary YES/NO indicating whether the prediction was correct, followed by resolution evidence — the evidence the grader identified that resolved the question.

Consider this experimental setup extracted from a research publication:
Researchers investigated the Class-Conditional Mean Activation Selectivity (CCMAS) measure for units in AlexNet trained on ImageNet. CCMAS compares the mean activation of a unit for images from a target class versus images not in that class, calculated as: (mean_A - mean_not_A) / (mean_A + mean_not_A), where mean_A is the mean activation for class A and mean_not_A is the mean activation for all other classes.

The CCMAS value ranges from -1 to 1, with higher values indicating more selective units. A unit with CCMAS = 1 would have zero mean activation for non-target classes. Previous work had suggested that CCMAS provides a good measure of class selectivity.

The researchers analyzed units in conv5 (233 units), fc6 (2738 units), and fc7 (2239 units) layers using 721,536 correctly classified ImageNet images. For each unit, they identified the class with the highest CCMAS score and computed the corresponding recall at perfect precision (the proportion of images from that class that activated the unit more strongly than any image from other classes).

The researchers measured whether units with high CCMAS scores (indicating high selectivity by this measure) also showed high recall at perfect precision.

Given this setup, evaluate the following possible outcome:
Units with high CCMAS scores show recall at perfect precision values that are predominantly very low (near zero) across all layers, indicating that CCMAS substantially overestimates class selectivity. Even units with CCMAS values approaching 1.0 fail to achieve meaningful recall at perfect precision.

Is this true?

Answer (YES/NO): YES